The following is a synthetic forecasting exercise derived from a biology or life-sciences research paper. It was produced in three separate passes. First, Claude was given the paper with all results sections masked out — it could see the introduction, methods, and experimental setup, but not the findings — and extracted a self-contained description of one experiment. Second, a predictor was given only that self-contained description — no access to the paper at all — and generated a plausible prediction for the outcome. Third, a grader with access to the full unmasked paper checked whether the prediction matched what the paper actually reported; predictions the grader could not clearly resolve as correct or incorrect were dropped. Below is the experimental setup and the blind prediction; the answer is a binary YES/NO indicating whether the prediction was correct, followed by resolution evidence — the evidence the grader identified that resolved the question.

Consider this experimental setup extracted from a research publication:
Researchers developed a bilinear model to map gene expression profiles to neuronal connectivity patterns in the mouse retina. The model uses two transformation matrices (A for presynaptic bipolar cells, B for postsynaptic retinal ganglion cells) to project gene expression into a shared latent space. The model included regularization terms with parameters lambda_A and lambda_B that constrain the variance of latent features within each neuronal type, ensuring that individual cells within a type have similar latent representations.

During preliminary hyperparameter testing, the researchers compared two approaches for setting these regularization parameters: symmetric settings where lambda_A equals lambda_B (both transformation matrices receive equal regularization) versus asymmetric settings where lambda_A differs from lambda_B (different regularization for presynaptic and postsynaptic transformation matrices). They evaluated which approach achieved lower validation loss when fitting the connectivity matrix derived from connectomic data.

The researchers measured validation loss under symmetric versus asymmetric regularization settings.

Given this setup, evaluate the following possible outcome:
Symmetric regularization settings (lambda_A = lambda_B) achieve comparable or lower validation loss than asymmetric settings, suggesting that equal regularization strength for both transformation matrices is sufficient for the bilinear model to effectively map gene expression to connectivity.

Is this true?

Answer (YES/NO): YES